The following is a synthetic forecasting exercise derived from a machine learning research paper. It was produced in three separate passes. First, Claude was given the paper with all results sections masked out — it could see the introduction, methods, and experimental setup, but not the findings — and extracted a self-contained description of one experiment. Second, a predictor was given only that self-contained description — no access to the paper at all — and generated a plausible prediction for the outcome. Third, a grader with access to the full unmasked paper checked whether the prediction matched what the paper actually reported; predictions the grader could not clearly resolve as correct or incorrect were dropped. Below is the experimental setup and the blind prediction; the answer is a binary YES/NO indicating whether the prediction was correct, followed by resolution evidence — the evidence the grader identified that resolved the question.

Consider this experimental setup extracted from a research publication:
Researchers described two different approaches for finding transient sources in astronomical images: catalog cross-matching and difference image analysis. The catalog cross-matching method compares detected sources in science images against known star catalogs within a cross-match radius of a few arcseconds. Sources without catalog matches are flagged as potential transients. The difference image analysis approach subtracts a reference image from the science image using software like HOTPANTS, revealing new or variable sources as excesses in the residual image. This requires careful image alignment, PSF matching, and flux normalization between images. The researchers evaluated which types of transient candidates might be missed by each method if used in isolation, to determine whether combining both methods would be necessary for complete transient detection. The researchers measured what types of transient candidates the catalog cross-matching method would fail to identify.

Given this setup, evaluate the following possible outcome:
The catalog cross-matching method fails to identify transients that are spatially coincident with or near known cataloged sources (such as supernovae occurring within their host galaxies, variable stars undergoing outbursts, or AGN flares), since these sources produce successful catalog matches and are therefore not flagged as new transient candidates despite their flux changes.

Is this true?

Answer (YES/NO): YES